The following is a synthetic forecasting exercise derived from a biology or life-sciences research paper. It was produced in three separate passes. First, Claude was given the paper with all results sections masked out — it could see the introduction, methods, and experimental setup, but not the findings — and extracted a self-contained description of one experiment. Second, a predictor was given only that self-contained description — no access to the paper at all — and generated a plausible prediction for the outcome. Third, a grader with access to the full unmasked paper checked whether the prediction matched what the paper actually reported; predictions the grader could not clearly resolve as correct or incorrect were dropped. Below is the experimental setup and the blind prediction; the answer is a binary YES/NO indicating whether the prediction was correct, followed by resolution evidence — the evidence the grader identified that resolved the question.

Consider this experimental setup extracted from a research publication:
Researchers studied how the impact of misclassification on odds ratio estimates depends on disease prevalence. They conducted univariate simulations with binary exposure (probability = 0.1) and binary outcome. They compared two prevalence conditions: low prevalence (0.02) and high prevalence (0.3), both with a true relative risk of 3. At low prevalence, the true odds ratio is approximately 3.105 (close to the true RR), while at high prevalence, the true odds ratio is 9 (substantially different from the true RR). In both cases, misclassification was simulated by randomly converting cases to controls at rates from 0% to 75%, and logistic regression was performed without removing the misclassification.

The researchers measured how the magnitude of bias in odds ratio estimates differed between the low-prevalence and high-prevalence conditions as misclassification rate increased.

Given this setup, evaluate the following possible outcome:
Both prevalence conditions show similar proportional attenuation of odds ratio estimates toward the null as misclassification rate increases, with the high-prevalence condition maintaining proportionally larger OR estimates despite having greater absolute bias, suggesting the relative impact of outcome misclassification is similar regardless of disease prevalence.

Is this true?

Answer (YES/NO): NO